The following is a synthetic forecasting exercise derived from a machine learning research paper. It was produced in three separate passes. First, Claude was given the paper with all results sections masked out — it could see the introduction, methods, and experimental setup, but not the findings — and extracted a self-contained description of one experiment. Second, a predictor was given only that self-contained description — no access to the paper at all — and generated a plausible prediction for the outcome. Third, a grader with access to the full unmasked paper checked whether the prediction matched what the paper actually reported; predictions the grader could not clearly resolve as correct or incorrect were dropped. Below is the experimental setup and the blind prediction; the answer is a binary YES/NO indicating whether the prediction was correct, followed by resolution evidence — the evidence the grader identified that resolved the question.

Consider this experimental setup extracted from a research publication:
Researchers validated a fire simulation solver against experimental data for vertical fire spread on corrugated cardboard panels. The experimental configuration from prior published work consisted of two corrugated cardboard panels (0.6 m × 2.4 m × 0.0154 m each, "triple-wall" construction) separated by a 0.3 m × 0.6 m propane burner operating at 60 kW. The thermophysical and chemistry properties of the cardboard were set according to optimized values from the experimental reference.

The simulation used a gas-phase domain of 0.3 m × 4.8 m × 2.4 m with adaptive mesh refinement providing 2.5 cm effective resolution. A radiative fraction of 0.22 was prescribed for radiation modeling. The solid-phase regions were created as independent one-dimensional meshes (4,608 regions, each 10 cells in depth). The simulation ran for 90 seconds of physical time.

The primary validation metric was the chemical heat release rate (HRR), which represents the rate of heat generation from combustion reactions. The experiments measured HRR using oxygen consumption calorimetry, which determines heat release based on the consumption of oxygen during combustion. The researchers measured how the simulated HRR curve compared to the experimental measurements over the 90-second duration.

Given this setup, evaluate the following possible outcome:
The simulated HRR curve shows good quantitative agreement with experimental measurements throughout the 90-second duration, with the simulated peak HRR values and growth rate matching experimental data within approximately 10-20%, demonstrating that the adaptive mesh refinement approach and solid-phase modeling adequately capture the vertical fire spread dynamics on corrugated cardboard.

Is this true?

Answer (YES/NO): NO